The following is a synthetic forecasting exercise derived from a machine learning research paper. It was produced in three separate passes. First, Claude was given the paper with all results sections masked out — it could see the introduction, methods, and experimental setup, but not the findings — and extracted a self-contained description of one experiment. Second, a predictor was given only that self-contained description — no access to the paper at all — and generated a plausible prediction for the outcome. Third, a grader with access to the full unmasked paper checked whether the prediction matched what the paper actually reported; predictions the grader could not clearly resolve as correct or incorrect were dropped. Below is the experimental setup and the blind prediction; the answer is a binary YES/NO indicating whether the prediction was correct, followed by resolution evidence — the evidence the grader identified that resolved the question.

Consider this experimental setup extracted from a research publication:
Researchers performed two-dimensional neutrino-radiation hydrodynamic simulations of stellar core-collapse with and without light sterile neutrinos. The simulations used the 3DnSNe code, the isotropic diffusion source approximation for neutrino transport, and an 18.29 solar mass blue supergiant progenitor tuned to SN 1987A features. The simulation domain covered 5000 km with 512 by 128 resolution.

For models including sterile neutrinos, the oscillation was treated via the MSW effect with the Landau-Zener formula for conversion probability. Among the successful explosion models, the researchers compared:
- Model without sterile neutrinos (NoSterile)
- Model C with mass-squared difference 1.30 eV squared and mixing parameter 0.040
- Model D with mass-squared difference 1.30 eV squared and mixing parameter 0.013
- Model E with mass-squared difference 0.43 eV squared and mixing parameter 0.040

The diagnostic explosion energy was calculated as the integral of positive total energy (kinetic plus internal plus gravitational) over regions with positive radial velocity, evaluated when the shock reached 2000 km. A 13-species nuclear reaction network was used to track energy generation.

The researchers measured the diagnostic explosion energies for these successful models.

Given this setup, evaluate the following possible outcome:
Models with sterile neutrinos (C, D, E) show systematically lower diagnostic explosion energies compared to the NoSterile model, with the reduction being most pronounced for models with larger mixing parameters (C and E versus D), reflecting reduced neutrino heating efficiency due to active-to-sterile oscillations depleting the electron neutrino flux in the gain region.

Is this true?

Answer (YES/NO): NO